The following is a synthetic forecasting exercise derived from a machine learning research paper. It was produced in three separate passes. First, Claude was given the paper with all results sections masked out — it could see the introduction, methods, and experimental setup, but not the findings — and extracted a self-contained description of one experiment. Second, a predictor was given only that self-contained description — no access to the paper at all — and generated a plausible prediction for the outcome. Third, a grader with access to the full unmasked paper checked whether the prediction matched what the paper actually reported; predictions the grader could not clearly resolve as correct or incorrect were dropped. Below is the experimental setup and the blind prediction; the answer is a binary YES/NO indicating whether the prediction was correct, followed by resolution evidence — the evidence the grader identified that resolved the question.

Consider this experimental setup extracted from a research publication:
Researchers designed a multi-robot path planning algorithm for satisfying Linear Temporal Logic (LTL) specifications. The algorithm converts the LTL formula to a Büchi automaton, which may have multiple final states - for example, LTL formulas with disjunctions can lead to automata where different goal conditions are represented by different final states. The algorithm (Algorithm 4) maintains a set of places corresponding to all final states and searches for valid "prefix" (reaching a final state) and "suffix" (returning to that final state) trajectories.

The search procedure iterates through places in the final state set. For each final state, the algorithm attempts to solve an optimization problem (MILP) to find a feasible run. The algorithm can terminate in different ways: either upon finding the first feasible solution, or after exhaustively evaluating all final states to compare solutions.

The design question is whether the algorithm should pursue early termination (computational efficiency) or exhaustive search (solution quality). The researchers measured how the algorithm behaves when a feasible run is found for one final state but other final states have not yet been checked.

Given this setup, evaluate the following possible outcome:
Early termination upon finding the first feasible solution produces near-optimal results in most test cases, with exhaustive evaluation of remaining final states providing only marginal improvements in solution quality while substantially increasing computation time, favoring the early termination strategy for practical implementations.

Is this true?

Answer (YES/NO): NO